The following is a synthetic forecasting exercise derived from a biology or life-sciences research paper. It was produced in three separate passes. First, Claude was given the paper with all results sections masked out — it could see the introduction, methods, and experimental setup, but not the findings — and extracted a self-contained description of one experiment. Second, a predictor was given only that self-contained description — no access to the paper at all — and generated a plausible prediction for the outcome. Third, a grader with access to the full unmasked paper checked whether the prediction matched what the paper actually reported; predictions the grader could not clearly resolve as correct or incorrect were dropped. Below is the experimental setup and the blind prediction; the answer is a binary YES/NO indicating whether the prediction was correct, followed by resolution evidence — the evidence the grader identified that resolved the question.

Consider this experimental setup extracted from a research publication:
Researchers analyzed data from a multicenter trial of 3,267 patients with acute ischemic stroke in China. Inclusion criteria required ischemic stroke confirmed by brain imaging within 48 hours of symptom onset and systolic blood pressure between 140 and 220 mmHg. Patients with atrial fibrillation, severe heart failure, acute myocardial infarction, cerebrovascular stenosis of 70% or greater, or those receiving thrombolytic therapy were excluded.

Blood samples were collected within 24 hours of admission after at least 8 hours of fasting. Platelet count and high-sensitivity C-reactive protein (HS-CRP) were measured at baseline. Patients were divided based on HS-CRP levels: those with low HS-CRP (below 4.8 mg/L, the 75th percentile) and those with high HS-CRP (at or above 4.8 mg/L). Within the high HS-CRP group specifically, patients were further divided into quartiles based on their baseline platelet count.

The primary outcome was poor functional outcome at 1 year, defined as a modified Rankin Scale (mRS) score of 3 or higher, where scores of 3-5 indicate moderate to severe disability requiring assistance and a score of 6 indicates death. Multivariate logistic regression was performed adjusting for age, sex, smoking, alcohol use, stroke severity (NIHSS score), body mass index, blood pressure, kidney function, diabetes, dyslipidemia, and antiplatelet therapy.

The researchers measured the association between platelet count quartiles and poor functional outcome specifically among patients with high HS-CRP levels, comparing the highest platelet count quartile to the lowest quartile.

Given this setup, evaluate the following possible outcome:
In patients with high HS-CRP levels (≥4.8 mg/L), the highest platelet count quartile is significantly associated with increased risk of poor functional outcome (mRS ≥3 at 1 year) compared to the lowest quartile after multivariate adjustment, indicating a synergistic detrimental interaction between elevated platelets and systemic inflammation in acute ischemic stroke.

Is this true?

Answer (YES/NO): YES